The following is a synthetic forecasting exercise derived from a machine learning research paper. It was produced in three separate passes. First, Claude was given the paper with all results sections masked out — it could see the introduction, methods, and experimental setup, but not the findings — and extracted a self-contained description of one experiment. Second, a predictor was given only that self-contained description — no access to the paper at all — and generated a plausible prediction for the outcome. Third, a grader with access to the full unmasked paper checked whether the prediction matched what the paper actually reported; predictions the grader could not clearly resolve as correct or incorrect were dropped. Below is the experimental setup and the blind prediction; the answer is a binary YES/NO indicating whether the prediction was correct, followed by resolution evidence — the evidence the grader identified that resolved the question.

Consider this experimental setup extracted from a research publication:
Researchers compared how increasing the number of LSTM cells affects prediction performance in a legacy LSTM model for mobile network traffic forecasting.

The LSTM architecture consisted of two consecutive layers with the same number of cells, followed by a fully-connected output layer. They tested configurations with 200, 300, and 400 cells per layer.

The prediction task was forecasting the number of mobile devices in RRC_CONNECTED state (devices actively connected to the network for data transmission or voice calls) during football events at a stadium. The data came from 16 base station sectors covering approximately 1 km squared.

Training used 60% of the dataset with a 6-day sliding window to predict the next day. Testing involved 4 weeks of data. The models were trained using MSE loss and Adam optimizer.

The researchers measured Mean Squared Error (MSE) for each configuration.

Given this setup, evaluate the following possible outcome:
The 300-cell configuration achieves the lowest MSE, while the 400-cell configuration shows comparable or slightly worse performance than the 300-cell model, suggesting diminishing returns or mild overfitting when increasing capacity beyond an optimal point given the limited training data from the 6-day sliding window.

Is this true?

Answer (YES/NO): NO